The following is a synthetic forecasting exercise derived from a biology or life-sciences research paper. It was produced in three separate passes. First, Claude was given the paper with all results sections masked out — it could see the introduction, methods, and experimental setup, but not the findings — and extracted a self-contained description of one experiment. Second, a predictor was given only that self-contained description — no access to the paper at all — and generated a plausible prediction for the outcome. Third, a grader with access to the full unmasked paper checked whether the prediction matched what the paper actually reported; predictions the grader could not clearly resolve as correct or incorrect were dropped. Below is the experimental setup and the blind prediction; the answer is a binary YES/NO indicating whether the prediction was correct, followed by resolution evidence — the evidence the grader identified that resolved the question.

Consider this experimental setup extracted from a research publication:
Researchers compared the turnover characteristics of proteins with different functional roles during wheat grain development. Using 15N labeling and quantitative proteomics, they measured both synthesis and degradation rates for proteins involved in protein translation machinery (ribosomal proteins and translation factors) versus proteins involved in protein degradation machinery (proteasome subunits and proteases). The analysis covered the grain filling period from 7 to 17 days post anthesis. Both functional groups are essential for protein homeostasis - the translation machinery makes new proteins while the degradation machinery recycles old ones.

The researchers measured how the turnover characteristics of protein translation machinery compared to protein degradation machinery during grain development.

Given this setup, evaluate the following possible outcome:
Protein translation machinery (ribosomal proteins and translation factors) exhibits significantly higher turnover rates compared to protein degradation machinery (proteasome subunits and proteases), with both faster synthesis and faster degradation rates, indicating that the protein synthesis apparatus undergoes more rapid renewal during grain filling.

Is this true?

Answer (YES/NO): NO